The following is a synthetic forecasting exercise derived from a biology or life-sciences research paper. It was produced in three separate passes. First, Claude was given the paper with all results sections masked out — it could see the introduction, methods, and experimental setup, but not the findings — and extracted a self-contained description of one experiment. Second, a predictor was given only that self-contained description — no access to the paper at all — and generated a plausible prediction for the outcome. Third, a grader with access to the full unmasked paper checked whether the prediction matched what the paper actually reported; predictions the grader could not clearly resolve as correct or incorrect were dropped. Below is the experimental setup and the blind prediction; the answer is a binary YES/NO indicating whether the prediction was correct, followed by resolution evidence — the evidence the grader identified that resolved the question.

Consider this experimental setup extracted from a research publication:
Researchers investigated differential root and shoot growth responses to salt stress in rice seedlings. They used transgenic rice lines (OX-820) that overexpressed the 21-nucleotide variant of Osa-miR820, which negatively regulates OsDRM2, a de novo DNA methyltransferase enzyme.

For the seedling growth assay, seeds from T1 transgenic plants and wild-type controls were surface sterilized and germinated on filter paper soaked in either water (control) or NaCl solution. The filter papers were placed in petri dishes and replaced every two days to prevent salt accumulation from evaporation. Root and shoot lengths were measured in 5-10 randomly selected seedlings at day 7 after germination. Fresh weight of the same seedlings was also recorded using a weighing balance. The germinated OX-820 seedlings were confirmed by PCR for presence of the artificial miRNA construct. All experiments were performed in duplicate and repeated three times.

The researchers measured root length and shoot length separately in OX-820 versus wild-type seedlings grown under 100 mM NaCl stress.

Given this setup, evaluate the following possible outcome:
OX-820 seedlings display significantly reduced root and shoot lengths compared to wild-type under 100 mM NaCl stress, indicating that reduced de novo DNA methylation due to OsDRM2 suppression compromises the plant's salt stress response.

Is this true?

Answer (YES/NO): NO